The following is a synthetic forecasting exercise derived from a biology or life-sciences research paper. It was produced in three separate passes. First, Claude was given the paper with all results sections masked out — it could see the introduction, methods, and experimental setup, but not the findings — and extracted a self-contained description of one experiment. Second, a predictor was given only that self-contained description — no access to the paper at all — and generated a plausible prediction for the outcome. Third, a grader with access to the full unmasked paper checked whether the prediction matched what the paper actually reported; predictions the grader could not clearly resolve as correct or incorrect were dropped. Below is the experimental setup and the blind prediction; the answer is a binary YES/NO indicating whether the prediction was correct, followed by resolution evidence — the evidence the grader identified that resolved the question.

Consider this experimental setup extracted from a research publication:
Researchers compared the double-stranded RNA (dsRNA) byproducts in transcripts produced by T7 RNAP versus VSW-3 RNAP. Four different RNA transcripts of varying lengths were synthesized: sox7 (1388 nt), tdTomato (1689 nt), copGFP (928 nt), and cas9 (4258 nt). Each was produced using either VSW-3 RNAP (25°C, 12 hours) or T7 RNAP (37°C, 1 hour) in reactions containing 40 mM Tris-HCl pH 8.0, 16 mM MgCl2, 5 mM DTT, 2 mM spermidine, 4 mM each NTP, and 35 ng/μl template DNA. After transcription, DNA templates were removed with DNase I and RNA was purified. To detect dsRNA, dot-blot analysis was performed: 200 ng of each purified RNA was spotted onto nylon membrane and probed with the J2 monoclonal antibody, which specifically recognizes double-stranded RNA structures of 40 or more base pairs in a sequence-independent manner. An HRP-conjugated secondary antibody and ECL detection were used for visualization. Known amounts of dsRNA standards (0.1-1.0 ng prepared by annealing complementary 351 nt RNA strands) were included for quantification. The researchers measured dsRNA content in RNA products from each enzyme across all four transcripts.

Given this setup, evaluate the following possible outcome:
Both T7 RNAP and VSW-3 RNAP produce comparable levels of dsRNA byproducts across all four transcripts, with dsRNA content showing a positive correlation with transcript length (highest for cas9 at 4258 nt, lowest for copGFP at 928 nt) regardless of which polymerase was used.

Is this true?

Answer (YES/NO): NO